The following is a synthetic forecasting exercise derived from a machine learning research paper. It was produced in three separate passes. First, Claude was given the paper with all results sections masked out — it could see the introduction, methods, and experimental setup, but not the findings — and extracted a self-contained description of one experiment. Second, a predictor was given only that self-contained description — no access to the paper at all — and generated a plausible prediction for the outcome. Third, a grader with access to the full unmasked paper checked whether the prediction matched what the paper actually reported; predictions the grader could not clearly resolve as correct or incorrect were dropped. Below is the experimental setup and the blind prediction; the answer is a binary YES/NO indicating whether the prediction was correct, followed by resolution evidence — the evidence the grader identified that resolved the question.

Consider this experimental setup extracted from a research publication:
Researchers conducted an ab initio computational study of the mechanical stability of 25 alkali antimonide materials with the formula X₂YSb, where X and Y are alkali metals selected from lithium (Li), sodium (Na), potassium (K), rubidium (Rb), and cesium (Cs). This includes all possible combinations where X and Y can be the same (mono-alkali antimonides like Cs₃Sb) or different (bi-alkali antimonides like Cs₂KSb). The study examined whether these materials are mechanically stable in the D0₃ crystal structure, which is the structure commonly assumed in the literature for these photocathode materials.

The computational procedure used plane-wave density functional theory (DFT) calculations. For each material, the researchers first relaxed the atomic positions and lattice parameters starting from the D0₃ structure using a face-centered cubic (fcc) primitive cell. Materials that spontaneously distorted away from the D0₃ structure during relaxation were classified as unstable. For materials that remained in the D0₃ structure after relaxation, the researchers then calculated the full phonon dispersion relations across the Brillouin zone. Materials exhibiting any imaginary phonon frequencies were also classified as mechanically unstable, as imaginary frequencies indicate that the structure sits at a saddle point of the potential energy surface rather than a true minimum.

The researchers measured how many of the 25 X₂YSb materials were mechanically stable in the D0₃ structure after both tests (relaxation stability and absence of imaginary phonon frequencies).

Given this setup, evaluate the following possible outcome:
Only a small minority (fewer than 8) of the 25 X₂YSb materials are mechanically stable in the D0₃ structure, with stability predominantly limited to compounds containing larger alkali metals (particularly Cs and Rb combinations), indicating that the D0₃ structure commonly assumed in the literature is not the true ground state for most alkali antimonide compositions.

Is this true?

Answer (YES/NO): NO